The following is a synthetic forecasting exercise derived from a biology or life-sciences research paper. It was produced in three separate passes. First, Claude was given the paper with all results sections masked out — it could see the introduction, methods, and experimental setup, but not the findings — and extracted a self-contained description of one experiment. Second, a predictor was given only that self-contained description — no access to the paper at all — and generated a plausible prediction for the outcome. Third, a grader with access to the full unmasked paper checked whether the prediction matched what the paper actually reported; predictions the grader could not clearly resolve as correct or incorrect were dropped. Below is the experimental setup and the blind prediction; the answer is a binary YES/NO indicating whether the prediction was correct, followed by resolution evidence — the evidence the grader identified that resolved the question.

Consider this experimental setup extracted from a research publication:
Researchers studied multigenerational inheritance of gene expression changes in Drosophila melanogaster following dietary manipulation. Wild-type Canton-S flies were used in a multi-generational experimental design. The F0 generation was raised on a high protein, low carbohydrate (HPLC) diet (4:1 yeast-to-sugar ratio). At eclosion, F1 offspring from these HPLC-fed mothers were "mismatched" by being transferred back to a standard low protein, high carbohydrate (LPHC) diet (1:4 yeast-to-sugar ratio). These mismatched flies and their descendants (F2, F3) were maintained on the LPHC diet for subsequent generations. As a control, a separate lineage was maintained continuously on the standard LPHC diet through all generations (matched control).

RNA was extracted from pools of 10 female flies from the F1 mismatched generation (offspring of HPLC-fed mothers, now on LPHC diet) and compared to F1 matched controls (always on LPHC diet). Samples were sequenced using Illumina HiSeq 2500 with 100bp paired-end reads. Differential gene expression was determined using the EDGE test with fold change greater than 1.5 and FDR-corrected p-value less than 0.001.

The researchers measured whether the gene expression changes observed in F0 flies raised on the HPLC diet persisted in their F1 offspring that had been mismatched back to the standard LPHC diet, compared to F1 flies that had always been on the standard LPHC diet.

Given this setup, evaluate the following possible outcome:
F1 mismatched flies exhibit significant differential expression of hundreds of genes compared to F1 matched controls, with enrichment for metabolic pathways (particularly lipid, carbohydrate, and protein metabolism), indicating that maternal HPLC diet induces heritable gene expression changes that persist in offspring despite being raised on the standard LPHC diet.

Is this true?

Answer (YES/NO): NO